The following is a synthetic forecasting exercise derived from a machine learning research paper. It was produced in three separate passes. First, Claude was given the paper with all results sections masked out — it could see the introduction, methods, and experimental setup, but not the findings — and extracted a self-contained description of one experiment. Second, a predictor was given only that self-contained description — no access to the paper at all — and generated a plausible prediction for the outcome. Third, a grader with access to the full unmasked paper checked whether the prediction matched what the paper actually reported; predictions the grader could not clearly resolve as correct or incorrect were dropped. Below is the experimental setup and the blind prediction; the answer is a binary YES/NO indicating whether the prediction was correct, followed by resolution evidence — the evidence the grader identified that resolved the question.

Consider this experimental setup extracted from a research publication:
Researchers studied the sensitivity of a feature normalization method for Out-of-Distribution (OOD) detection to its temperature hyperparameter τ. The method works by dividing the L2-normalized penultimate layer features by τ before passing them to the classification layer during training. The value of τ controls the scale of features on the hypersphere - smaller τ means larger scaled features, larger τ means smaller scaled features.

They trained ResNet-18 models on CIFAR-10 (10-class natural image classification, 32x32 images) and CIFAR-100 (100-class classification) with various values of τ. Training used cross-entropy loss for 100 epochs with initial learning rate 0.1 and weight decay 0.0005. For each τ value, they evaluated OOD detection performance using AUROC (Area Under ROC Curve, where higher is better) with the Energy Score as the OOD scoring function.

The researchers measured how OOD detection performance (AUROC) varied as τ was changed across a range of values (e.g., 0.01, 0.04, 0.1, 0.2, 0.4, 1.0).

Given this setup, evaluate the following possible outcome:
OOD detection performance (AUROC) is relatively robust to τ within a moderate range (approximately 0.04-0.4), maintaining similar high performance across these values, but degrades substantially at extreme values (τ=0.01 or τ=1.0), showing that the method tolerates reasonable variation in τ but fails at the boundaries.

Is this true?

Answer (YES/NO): NO